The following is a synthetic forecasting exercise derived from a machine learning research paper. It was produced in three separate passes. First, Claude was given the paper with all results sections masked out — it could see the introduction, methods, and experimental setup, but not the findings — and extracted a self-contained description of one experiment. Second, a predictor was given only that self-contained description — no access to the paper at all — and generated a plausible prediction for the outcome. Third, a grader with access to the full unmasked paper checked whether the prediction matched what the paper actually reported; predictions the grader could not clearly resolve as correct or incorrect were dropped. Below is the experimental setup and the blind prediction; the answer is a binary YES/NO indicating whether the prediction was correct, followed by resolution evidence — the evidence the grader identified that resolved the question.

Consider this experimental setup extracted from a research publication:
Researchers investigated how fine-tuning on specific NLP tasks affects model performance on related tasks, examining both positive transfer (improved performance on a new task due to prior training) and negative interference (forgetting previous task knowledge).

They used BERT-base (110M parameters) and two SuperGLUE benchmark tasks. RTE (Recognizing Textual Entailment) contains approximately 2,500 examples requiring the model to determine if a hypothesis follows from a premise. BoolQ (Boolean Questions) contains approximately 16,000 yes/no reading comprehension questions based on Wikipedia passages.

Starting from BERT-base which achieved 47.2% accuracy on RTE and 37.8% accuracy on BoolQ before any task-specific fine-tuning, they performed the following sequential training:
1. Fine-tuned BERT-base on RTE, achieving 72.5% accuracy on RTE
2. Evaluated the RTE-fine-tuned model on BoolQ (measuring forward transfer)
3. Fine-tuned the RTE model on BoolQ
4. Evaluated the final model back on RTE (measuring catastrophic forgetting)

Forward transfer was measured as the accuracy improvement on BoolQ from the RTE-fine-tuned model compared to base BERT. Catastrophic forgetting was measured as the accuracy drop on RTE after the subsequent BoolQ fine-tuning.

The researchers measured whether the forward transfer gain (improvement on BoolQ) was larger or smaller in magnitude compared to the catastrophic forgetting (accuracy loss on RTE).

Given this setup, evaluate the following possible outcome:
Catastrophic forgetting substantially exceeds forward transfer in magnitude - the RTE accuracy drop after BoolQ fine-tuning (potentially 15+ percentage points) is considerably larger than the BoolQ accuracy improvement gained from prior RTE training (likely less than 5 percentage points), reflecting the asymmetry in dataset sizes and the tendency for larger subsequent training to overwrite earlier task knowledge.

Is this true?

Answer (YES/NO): NO